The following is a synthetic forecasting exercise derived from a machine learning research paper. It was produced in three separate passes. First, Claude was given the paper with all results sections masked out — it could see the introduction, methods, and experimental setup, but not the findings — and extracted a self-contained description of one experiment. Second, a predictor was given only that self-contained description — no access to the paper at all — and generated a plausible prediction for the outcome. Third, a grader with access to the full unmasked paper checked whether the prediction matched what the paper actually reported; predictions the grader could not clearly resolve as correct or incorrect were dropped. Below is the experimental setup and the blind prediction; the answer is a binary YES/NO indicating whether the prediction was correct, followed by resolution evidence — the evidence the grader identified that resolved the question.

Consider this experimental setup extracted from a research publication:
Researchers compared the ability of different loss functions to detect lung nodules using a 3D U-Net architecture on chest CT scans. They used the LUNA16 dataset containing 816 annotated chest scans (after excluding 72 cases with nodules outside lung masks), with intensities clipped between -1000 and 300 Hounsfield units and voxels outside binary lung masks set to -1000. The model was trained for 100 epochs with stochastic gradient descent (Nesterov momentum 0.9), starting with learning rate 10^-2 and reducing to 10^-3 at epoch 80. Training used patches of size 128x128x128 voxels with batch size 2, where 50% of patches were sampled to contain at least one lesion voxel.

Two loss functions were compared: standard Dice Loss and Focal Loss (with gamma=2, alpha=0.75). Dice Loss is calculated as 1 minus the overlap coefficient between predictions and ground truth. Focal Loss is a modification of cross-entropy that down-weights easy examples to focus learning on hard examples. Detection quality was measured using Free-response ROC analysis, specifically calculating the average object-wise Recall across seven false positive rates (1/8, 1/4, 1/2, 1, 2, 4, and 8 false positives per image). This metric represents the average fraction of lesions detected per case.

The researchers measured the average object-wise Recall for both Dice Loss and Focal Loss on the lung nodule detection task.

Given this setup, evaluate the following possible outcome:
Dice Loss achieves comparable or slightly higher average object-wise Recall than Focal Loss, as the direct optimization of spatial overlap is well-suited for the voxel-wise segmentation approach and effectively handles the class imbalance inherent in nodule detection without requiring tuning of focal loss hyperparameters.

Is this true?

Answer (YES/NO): NO